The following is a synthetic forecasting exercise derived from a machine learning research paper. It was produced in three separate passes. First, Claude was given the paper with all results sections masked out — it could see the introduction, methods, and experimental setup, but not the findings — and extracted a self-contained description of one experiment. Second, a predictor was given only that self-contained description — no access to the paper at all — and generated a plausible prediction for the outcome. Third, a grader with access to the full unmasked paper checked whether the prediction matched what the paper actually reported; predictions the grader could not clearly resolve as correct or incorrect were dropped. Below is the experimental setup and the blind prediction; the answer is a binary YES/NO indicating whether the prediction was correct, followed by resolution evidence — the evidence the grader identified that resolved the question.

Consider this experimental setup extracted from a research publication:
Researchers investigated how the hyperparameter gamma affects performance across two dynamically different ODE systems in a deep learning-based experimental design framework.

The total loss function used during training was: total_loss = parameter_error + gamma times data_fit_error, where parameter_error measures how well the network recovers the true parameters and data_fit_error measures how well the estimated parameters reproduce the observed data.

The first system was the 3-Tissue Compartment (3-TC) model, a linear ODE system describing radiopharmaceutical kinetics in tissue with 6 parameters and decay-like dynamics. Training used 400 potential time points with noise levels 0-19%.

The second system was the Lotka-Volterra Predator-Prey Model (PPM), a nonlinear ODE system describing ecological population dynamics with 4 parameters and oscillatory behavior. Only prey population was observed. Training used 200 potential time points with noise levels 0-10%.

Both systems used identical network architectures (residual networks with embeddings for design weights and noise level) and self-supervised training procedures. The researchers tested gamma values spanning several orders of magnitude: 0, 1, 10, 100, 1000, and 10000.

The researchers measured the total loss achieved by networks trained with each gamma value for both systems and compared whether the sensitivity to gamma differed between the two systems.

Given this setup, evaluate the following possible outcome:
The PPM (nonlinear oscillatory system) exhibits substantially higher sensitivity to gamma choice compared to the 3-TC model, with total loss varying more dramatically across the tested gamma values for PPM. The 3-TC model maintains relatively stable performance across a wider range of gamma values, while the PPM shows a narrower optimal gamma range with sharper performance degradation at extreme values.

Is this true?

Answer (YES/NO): YES